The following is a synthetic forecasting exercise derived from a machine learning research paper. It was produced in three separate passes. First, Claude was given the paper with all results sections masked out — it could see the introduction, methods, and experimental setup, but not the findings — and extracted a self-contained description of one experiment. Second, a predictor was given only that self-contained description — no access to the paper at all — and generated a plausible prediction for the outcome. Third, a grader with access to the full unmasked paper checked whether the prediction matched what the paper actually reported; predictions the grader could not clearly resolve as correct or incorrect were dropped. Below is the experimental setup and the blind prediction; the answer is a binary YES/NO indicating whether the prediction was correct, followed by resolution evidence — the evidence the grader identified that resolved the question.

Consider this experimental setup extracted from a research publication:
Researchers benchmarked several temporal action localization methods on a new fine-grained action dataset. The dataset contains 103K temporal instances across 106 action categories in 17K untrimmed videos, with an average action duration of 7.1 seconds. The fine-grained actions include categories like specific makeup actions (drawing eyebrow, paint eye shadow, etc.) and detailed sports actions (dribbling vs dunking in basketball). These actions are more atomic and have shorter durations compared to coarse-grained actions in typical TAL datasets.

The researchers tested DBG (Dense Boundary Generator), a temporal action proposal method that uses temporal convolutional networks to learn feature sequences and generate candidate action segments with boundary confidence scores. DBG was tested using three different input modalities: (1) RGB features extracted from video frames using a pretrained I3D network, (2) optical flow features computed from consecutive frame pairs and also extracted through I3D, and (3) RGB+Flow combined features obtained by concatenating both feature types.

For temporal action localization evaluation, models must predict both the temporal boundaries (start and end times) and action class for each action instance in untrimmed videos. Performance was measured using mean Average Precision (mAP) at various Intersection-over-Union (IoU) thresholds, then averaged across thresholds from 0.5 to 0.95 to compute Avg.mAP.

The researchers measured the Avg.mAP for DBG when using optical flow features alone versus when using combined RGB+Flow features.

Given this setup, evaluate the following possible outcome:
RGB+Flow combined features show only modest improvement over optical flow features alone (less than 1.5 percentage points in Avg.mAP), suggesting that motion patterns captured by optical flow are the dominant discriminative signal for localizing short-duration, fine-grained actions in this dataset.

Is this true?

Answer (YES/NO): NO